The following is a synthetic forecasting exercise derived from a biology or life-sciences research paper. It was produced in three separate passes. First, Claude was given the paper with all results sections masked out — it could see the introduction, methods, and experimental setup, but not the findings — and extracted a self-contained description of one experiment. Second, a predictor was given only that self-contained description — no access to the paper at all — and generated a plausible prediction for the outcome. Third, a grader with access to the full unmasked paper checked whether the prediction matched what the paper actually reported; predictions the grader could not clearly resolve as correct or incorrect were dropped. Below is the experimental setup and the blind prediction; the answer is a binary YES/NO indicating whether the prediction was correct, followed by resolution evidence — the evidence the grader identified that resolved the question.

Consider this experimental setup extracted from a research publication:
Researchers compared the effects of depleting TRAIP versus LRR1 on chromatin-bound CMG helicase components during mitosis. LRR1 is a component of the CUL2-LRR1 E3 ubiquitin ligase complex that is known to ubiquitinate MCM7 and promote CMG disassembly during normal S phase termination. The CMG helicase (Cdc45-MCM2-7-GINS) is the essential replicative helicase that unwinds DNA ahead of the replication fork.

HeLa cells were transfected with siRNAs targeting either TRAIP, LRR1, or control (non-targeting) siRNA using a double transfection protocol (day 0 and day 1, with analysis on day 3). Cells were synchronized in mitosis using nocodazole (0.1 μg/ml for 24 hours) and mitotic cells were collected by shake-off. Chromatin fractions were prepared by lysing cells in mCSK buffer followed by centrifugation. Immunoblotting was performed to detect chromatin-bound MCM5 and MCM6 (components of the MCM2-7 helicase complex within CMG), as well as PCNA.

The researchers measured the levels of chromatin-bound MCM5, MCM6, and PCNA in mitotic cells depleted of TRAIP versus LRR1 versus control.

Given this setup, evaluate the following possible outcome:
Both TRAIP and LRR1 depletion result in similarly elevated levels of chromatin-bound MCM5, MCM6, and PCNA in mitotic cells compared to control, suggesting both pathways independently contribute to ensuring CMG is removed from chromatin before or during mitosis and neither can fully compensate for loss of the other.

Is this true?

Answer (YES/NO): NO